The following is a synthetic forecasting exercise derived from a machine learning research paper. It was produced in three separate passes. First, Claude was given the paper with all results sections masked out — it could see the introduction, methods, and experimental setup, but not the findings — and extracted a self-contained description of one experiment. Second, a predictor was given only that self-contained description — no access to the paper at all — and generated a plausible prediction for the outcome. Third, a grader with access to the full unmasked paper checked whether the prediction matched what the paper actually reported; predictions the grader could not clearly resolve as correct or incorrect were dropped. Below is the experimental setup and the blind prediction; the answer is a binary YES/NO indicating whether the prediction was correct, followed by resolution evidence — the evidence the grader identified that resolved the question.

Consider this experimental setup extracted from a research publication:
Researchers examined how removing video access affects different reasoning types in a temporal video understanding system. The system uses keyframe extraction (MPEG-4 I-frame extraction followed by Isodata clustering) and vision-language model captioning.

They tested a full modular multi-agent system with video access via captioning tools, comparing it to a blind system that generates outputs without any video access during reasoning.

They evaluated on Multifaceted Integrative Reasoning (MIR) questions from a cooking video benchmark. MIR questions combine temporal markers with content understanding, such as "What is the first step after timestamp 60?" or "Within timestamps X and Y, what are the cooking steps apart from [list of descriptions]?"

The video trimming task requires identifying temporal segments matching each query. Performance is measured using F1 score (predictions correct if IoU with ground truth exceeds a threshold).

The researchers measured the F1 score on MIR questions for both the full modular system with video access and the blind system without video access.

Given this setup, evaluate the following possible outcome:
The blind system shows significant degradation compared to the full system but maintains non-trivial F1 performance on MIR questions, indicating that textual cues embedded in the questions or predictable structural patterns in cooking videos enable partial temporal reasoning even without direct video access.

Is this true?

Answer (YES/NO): YES